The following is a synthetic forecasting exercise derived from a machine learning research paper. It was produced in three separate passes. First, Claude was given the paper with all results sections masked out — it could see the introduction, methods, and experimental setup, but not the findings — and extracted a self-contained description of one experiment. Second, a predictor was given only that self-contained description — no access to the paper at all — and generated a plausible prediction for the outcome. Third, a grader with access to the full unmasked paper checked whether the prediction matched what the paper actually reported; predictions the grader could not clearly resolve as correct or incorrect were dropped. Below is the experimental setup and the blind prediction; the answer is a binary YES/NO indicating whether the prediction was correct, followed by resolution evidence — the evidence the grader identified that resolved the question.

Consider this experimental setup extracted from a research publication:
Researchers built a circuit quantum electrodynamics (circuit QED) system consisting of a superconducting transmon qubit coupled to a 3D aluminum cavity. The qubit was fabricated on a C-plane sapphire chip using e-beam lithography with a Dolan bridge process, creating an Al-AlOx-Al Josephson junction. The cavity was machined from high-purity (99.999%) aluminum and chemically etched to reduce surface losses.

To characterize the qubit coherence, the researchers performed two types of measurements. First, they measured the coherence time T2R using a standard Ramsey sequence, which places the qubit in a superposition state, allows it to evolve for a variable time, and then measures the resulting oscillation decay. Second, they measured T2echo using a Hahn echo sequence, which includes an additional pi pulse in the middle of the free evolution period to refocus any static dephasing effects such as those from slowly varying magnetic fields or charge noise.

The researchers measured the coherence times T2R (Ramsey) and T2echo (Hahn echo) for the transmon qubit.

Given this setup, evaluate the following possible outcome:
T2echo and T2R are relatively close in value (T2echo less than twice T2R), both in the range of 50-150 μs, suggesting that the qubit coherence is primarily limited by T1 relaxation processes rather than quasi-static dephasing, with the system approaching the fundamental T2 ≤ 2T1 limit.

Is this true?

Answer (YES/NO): NO